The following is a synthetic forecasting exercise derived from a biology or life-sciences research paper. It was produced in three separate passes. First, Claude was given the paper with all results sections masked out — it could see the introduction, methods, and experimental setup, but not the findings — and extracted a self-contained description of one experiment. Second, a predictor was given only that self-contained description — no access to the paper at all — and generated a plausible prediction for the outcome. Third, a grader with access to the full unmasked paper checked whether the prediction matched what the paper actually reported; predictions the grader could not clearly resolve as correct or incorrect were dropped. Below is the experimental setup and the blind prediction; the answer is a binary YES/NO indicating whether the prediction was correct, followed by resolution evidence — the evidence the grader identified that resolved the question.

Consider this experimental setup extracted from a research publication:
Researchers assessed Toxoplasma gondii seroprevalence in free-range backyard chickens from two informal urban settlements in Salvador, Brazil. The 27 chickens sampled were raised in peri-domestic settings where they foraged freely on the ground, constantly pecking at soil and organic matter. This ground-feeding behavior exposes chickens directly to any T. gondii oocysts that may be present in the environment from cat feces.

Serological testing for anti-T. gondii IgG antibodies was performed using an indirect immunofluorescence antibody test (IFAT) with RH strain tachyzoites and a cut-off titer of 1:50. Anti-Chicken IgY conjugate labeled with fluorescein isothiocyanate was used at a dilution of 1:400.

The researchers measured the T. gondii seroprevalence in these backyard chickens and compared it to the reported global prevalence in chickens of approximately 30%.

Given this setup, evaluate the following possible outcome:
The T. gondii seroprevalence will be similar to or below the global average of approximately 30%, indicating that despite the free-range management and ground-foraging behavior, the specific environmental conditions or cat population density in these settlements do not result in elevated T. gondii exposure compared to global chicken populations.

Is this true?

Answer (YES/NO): NO